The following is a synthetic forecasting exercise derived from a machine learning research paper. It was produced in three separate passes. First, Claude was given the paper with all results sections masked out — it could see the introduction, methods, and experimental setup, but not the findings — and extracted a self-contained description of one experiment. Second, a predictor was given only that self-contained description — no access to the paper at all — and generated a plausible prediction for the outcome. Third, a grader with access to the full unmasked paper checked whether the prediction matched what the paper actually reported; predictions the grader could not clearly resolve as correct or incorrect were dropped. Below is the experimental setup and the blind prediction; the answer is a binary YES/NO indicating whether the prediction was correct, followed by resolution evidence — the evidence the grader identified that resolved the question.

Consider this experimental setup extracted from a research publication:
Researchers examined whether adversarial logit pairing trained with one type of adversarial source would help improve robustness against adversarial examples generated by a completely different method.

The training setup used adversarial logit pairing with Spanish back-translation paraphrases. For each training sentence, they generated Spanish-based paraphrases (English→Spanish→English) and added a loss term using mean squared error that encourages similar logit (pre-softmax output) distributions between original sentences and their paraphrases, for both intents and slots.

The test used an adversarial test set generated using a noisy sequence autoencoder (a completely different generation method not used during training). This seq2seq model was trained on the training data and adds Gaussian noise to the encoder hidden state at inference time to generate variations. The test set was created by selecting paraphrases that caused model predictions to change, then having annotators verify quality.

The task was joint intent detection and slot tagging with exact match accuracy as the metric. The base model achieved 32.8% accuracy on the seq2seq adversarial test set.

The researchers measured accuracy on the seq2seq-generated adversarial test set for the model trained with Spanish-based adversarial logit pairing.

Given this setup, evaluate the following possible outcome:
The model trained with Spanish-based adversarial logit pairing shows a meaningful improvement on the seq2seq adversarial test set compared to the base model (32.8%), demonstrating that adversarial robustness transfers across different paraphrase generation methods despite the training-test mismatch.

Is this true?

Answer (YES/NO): NO